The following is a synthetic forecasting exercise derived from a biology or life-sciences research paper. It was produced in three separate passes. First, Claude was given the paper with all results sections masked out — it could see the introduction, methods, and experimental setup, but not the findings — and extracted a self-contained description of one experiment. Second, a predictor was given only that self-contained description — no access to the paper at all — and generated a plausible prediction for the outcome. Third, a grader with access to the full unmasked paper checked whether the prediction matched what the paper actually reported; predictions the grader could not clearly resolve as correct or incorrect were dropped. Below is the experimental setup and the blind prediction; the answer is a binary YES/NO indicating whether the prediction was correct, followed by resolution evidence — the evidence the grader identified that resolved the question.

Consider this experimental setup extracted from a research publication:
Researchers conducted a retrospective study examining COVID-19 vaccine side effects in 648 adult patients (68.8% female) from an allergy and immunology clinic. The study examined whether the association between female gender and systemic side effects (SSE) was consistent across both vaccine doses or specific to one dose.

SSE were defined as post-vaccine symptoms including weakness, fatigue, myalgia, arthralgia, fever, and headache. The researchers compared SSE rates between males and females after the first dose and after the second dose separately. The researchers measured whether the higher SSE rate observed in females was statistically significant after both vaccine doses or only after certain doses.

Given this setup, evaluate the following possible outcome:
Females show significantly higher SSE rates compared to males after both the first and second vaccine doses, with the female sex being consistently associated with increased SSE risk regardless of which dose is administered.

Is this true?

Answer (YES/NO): YES